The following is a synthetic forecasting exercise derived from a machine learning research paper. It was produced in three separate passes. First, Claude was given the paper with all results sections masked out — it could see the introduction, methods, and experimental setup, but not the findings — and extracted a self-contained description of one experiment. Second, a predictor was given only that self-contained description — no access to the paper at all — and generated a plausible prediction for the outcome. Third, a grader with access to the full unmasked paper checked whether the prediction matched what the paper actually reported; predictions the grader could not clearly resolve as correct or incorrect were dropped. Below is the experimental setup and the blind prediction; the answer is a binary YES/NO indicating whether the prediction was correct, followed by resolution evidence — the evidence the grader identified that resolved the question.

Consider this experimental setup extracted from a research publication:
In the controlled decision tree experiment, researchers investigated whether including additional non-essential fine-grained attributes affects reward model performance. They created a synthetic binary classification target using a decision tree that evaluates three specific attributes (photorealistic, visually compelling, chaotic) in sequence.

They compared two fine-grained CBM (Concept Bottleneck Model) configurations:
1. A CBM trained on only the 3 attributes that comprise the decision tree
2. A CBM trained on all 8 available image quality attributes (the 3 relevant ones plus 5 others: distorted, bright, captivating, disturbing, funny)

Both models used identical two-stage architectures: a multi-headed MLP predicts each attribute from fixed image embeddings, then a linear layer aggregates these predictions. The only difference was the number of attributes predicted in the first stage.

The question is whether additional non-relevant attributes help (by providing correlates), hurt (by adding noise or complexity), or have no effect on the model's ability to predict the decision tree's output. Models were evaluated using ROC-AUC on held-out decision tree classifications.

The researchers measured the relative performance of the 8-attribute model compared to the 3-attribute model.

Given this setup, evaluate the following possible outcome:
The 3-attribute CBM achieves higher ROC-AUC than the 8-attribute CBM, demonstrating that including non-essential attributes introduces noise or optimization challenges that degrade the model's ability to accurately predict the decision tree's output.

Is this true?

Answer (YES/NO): NO